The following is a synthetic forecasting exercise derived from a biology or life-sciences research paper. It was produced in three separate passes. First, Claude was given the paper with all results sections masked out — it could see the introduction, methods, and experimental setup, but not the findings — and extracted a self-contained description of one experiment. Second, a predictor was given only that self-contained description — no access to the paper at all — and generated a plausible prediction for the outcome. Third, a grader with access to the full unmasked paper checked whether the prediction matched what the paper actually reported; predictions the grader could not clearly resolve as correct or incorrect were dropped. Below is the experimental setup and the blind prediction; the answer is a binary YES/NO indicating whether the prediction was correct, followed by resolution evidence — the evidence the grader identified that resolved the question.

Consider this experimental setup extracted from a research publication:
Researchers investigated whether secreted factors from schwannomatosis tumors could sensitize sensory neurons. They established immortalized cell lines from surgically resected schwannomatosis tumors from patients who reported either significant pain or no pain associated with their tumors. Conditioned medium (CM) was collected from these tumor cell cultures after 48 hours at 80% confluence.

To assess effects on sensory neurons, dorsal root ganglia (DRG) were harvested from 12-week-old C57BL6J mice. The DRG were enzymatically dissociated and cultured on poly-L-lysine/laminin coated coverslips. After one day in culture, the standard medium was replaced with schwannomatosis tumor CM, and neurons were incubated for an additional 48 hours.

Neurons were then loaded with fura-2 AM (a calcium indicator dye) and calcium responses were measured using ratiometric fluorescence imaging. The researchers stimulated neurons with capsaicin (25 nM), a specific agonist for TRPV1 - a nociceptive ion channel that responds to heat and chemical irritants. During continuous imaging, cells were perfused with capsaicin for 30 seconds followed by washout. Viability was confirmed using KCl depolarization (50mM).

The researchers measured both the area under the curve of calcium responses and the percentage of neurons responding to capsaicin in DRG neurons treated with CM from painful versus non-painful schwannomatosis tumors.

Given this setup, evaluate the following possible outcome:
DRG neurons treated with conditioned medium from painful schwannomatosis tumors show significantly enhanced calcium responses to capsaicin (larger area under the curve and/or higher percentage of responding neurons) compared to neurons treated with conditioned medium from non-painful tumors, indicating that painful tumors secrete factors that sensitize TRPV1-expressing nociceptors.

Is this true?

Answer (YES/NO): YES